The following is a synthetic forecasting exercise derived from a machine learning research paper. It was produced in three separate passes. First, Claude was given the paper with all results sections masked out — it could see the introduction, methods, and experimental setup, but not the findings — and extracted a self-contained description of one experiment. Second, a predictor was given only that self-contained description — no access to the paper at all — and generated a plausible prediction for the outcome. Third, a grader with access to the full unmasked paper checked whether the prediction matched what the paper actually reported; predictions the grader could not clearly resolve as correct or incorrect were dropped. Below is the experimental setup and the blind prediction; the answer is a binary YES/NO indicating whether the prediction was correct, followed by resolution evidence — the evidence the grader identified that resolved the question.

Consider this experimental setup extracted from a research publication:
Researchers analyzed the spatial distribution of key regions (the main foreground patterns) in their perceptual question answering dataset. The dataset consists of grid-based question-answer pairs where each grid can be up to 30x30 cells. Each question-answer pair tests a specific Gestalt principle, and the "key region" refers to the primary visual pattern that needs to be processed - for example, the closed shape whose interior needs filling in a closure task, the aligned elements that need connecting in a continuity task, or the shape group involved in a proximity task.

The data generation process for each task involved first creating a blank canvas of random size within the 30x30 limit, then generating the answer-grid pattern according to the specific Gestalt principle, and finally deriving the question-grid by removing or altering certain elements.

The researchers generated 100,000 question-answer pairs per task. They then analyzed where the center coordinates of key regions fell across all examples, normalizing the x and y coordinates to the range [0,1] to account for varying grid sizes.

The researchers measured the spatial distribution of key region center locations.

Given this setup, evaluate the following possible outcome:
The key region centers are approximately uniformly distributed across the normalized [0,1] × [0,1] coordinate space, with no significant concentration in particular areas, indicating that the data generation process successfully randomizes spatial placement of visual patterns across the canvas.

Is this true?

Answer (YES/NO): NO